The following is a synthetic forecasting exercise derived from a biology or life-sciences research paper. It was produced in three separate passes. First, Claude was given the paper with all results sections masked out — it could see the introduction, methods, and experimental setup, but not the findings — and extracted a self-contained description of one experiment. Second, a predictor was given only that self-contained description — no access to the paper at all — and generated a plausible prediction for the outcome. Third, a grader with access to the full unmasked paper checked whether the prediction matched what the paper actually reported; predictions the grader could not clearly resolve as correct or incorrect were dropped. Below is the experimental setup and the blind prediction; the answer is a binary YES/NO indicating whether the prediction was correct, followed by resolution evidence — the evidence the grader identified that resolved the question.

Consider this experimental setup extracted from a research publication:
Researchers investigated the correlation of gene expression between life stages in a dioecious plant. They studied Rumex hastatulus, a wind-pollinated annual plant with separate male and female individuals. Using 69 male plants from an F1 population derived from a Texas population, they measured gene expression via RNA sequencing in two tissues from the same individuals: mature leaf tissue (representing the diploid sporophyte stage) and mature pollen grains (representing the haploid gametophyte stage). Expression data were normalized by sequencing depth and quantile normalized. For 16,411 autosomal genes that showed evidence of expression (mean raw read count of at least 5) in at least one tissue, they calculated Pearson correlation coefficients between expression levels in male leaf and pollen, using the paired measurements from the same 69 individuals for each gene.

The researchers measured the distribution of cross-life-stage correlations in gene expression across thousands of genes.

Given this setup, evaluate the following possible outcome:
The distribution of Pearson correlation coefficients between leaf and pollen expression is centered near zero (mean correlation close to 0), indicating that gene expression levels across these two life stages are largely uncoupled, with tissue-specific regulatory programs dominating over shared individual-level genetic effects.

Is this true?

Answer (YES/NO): NO